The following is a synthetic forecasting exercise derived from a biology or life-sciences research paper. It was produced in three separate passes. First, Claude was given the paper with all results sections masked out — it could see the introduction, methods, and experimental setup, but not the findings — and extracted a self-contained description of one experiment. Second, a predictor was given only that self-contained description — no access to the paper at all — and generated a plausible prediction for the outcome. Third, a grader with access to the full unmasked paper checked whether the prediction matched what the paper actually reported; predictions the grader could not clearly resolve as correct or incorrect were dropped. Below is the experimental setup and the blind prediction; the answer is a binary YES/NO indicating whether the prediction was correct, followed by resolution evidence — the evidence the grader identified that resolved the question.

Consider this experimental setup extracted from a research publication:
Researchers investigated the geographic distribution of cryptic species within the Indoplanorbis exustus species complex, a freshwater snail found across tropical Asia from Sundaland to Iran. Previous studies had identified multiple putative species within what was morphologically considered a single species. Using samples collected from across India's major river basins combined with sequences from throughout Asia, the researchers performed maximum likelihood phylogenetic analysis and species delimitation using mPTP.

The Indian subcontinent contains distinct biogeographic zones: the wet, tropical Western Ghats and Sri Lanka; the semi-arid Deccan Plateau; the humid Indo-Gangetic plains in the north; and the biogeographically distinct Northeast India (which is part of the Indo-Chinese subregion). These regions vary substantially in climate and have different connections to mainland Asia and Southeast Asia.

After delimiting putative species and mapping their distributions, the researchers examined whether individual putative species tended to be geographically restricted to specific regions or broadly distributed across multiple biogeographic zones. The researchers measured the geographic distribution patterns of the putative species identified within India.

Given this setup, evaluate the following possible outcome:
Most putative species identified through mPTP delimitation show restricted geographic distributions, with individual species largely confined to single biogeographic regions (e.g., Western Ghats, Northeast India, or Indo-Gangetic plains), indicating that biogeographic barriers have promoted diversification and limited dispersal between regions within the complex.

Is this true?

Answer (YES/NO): NO